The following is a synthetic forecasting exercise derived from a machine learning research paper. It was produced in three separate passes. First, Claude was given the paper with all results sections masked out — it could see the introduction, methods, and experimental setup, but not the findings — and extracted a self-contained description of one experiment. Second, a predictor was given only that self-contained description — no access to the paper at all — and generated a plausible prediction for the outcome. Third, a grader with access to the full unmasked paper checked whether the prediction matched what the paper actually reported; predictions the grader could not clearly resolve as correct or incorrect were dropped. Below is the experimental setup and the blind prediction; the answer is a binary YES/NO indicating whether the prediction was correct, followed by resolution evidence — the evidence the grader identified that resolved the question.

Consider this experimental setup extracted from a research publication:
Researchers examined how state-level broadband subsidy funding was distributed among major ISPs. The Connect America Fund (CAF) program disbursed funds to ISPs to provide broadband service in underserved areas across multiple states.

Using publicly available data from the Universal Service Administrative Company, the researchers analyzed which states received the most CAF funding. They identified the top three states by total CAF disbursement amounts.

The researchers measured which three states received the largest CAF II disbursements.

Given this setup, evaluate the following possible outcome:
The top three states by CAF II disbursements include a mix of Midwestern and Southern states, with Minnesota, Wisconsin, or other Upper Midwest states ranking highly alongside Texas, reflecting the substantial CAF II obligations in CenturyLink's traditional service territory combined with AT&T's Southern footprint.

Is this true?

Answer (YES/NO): YES